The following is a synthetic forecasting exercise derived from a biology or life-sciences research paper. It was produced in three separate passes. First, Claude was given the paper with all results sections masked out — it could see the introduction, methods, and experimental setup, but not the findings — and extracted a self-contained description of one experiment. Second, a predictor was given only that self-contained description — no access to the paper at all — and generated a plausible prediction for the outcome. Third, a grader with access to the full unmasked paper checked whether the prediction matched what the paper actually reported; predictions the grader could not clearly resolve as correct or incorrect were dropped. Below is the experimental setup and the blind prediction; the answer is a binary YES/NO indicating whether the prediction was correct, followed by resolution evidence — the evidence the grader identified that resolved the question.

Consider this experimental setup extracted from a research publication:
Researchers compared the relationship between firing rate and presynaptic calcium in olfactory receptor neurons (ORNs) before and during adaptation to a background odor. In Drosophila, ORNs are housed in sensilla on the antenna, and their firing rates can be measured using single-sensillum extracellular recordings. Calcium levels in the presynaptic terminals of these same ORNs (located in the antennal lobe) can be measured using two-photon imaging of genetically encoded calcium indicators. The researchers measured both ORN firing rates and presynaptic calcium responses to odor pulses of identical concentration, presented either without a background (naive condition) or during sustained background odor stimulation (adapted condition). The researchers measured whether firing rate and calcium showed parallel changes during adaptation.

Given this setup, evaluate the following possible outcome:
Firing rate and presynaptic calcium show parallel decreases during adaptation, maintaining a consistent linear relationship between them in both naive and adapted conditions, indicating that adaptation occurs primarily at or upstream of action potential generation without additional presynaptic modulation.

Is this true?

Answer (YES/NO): NO